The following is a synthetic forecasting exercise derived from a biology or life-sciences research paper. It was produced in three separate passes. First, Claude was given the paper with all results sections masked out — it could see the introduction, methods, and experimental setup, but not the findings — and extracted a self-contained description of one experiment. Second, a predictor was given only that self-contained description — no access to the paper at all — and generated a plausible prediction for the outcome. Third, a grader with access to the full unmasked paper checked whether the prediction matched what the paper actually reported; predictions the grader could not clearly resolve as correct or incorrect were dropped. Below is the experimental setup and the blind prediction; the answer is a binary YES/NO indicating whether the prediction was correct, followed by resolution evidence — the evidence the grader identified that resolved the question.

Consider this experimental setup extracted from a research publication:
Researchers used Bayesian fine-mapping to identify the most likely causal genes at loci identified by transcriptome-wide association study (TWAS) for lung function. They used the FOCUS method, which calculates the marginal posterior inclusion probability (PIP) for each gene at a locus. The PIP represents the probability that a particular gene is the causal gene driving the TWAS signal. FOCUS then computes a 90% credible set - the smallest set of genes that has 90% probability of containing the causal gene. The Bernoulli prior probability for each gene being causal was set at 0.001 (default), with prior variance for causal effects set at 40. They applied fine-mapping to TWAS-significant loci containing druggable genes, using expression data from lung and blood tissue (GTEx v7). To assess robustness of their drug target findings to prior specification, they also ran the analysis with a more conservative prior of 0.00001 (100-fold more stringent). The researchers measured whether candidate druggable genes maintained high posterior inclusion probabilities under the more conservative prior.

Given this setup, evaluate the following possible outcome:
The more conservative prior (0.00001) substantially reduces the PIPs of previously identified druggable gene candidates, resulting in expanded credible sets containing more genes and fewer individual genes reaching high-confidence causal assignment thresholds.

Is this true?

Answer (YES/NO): NO